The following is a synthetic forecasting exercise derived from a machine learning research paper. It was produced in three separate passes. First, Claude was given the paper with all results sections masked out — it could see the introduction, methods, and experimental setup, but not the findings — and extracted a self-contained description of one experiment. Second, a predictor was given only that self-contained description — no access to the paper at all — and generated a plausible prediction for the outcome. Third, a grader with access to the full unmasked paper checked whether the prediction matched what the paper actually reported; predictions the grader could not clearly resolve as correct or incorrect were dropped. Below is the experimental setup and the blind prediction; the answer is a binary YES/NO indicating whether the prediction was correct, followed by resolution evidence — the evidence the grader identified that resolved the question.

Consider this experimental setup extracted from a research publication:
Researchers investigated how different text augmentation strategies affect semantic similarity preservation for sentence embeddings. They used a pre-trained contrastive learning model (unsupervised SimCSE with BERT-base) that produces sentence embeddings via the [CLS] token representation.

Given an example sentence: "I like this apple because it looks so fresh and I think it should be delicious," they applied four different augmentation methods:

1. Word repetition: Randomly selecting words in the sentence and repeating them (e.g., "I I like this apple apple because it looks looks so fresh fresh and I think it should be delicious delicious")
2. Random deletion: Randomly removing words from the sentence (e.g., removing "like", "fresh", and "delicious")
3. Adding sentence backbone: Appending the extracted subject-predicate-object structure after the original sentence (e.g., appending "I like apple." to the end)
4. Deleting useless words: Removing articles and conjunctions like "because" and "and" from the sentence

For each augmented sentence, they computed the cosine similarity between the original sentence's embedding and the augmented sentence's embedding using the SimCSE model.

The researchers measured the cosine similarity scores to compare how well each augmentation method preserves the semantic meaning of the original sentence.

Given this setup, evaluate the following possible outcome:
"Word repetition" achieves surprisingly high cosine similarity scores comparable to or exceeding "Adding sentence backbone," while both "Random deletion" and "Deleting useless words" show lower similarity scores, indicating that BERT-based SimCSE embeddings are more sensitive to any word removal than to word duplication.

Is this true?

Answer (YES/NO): NO